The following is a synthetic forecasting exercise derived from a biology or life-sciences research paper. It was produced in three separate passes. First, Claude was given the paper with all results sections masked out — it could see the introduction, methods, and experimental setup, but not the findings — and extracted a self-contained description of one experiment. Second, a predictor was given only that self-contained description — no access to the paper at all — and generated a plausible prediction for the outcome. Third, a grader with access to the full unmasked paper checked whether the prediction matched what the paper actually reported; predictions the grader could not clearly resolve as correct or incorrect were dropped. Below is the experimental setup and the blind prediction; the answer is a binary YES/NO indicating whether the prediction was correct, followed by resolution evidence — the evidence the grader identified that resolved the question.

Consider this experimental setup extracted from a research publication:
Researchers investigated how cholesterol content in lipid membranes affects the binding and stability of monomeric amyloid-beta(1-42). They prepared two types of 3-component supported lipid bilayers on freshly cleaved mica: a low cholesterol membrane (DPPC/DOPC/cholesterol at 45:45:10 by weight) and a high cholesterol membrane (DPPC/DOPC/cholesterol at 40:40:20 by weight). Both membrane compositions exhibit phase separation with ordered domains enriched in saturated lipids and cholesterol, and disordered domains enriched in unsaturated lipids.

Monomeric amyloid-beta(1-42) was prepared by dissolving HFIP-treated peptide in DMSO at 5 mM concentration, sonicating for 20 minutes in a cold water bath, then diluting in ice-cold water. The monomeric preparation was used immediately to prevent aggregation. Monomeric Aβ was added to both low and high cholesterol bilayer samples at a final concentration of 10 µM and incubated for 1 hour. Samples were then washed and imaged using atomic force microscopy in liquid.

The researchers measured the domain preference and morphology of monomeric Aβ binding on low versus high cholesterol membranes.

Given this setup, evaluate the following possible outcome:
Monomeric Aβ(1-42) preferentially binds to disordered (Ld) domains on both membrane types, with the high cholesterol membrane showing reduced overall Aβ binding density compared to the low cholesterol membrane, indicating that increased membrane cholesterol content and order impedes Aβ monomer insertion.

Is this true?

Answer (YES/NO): NO